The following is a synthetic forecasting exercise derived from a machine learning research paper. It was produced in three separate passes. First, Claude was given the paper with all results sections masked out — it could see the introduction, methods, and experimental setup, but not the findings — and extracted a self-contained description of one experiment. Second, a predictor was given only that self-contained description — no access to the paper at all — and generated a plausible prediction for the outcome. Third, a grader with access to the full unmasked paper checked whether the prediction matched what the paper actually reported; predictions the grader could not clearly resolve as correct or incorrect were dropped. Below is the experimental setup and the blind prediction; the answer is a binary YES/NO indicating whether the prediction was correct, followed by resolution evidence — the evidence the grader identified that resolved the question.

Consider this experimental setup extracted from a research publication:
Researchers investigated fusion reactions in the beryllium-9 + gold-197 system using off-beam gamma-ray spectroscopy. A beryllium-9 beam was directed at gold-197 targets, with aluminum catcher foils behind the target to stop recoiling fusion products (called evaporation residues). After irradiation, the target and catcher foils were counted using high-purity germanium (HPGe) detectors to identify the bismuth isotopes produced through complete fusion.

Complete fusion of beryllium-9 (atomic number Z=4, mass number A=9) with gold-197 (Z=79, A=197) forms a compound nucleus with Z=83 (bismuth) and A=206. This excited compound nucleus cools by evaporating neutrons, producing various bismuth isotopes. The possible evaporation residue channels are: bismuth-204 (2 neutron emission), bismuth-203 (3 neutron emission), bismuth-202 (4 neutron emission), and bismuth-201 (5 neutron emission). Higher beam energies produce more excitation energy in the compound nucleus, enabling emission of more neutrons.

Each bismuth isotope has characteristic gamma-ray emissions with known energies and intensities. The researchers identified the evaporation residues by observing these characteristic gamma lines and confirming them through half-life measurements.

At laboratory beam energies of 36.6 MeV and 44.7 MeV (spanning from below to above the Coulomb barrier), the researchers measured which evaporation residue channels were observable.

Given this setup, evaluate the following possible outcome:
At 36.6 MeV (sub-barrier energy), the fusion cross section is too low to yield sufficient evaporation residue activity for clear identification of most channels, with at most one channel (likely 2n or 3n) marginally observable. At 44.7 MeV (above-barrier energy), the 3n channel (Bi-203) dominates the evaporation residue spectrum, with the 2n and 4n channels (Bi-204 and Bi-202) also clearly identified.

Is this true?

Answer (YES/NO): NO